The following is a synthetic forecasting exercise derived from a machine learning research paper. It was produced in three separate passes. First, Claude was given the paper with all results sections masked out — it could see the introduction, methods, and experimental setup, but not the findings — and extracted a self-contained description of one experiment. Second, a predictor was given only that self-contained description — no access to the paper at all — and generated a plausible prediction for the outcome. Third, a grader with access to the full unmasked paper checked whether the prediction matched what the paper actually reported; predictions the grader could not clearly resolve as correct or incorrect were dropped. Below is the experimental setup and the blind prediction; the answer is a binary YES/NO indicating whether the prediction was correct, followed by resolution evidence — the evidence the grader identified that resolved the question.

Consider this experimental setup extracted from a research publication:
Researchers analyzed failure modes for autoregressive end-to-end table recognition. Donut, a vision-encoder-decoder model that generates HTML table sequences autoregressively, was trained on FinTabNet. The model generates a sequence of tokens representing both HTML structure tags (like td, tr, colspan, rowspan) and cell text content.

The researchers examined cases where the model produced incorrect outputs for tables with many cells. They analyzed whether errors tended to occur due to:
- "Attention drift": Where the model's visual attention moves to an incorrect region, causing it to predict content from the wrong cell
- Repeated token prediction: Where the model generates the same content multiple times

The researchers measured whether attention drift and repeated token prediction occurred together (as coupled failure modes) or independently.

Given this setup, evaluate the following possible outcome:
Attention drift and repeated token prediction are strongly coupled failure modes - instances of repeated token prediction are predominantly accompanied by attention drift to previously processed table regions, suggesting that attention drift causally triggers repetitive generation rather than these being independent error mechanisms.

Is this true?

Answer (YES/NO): YES